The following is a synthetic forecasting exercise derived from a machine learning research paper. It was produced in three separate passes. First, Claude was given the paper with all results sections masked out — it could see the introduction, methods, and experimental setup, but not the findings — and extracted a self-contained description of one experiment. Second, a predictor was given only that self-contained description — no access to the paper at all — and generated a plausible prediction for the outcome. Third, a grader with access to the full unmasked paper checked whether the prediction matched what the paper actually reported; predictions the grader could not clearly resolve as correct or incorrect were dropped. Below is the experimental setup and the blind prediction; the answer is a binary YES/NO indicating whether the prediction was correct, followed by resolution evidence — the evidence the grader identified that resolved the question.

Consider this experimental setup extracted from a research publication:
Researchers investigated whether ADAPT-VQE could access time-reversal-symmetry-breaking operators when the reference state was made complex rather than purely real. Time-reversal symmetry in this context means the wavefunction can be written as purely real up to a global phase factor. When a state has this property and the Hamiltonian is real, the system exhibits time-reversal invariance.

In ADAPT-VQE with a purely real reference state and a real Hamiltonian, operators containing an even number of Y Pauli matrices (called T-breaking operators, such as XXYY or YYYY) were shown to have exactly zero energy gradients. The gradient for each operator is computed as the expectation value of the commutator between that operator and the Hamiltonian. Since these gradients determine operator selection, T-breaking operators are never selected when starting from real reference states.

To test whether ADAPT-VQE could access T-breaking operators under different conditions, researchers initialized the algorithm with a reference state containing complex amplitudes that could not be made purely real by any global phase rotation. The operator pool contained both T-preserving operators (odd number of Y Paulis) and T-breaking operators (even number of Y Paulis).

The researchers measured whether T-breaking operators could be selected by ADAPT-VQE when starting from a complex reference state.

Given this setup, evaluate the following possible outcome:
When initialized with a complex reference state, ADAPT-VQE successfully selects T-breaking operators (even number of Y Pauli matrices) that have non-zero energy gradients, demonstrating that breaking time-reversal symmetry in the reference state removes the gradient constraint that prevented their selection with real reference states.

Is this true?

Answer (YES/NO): YES